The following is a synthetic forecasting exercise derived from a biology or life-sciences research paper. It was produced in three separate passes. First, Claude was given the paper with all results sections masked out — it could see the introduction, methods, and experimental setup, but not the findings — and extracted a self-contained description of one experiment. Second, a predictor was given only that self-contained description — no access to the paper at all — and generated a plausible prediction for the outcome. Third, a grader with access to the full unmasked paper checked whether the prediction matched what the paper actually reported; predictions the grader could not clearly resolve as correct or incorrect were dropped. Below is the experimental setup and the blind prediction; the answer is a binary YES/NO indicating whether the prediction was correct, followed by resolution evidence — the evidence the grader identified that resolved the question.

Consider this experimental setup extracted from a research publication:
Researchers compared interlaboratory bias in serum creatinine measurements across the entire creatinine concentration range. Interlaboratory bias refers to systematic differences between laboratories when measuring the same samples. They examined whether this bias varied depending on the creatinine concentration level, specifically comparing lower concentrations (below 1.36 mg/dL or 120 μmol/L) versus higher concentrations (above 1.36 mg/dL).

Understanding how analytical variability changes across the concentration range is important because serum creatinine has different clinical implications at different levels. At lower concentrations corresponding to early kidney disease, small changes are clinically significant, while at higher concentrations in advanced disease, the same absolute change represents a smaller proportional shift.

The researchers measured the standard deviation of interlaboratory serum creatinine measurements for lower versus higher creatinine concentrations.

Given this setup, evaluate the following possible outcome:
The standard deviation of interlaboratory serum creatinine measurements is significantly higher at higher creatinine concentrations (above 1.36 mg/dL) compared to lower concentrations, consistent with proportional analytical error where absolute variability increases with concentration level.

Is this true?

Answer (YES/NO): YES